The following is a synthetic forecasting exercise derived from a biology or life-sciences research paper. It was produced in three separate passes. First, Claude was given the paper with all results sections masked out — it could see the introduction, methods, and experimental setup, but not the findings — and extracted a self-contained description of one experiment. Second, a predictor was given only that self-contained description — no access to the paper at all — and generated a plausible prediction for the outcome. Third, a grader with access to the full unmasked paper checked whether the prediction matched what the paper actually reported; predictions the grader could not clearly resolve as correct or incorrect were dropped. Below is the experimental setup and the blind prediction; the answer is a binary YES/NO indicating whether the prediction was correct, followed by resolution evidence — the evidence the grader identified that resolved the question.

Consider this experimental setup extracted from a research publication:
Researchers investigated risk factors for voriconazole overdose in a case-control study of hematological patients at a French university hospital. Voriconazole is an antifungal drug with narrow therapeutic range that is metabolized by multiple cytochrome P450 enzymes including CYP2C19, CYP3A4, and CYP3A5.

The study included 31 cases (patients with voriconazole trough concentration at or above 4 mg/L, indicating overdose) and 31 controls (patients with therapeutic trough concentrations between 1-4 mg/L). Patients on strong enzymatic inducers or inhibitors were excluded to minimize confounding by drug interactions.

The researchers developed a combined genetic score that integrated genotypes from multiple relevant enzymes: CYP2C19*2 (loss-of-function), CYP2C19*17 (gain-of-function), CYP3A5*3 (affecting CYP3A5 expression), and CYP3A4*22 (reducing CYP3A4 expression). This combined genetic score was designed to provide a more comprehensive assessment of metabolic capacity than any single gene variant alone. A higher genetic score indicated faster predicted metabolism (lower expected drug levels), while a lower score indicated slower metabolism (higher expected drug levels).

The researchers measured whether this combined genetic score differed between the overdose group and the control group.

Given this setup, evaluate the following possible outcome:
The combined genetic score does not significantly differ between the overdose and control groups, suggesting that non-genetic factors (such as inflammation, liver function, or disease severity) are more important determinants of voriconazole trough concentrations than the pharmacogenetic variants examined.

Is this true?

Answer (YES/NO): YES